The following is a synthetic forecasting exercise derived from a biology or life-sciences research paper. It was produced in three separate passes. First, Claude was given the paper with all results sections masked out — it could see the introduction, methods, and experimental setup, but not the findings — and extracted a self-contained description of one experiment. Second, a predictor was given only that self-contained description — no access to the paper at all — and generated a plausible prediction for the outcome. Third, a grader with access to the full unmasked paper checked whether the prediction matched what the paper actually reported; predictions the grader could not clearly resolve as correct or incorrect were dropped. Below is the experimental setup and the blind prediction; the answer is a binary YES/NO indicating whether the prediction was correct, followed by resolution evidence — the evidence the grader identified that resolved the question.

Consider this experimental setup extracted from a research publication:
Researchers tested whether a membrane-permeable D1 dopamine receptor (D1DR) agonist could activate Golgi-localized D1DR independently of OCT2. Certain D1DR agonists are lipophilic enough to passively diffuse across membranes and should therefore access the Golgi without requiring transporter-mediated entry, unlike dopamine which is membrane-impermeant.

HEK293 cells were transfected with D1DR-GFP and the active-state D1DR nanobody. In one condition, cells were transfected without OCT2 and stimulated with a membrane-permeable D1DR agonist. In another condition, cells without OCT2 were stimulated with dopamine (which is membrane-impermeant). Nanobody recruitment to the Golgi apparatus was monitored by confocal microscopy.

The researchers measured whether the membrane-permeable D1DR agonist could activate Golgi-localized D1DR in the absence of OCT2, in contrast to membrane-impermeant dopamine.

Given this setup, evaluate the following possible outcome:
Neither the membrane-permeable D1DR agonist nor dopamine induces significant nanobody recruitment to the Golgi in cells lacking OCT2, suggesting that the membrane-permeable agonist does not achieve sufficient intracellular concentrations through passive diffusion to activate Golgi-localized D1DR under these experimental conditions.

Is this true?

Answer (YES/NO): NO